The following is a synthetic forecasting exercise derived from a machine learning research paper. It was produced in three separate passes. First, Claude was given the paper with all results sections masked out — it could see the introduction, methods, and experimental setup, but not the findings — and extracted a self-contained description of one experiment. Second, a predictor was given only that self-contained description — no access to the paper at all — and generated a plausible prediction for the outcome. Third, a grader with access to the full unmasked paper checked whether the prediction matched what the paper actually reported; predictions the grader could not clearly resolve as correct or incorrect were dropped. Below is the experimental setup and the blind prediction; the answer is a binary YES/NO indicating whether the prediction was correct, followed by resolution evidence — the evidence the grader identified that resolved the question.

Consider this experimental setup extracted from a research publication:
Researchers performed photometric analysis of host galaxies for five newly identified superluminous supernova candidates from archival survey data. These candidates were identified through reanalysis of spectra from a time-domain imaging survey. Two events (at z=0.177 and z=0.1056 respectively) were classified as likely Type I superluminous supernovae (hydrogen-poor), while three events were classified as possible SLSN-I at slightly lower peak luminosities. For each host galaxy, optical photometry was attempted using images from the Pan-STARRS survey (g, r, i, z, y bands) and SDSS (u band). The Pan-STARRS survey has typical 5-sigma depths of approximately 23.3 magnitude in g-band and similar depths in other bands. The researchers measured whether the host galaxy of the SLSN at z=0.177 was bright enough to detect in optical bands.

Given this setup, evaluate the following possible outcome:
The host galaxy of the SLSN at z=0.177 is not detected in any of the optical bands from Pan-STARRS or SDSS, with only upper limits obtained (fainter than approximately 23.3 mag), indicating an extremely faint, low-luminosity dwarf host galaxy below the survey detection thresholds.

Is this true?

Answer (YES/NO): NO